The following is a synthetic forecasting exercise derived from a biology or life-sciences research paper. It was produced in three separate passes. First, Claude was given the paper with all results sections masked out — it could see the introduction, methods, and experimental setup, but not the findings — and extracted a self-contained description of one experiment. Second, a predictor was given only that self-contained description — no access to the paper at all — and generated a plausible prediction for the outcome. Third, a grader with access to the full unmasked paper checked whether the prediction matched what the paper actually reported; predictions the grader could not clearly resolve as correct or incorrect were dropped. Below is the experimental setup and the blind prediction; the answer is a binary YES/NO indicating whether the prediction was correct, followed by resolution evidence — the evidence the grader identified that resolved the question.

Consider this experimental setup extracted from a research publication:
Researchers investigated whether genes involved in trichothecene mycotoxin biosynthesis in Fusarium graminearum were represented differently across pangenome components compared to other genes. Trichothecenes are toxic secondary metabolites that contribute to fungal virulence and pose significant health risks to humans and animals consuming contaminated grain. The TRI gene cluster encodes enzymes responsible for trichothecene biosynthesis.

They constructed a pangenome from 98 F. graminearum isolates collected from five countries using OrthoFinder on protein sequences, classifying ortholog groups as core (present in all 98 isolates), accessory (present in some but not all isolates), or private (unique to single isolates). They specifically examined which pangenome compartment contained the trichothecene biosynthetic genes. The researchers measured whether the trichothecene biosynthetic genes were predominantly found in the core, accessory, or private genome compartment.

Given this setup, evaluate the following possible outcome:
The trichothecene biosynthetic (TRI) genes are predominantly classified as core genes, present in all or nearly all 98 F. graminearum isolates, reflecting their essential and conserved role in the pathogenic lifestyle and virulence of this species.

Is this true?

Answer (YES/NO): NO